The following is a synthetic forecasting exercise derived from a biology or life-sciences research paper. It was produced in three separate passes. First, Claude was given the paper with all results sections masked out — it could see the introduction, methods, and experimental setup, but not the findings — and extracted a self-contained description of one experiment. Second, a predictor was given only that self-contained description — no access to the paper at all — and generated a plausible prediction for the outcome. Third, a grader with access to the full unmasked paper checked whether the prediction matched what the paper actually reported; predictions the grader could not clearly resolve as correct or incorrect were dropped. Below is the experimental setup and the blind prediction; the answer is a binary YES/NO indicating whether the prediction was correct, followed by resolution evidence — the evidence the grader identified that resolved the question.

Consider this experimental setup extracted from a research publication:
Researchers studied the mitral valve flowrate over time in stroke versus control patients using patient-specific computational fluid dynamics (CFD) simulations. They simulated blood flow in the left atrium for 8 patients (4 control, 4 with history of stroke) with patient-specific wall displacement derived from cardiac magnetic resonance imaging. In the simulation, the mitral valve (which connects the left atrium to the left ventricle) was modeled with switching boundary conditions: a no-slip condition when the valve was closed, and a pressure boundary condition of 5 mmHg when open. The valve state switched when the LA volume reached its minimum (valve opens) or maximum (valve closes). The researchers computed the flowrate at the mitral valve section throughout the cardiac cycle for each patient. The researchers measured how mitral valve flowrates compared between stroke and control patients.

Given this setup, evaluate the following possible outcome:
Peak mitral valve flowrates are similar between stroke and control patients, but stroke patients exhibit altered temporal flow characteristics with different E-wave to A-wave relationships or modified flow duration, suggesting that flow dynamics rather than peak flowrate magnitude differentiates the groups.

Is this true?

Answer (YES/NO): NO